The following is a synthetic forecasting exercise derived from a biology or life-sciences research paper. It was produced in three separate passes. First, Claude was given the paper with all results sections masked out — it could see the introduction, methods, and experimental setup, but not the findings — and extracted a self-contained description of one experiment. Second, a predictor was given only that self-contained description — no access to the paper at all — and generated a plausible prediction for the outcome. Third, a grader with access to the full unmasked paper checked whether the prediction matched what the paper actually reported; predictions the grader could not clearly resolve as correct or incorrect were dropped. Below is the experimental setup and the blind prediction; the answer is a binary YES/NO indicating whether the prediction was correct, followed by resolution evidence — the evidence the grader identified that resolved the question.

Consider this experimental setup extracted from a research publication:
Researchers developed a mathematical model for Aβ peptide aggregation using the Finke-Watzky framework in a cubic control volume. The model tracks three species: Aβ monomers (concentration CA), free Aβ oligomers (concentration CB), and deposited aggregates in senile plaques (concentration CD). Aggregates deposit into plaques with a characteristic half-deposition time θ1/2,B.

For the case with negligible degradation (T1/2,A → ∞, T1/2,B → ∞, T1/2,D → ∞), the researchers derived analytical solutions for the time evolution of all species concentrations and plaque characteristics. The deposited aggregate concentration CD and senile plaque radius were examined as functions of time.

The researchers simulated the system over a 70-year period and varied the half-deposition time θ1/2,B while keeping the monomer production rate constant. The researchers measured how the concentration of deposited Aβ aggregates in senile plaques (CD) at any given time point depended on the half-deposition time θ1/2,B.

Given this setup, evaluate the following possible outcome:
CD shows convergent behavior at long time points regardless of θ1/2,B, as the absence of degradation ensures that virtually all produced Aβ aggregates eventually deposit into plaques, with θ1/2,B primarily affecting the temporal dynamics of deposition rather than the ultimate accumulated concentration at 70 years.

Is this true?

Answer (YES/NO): NO